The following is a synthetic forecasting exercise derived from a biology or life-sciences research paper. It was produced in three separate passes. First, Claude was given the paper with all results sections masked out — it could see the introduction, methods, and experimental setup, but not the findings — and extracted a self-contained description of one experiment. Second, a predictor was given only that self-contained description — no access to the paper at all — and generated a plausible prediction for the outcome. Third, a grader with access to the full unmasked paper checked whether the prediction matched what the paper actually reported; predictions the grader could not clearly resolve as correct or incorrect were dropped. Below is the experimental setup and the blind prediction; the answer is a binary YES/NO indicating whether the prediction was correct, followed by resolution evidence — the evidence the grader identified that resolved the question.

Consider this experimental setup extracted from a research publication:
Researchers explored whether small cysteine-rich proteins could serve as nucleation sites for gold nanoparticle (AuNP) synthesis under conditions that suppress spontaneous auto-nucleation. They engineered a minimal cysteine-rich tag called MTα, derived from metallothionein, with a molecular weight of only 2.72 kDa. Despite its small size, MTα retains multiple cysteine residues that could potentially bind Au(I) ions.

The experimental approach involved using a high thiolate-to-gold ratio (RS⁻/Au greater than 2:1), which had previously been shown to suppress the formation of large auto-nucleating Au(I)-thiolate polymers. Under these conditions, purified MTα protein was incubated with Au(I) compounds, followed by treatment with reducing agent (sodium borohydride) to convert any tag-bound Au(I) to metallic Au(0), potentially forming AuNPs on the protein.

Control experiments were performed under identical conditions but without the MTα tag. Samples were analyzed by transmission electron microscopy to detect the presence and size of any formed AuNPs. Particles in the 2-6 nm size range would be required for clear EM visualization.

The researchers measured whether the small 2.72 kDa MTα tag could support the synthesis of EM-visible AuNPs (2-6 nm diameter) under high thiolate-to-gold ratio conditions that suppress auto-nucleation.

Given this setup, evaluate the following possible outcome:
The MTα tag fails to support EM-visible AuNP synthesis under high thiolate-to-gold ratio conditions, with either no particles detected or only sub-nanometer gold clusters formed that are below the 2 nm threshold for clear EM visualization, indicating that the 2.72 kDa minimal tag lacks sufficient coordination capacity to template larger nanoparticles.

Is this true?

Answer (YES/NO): NO